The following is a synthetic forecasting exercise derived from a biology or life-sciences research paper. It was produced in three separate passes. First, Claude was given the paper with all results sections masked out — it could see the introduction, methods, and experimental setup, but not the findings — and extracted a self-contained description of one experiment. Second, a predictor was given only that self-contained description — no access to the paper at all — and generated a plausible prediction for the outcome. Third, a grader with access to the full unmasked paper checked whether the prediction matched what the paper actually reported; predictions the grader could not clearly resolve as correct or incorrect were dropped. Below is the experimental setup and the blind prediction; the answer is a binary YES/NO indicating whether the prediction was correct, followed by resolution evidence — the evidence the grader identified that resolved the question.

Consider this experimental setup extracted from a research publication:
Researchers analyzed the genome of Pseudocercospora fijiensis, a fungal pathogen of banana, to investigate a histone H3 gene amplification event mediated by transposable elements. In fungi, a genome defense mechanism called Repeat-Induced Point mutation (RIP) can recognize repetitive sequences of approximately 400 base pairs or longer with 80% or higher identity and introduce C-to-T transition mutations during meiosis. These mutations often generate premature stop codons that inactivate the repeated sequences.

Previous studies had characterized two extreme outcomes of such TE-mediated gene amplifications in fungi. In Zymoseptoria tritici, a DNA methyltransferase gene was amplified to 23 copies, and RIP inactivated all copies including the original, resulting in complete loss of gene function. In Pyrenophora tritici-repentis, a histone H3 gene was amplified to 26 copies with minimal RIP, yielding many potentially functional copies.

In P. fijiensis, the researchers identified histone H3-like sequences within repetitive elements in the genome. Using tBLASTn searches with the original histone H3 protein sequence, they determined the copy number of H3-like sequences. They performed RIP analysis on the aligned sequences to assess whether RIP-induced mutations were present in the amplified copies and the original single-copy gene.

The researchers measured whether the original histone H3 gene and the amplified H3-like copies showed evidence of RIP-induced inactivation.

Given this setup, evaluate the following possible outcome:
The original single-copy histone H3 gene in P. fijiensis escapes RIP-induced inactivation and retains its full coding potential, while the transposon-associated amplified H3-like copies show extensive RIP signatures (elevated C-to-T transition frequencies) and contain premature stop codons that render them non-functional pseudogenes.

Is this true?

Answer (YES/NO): YES